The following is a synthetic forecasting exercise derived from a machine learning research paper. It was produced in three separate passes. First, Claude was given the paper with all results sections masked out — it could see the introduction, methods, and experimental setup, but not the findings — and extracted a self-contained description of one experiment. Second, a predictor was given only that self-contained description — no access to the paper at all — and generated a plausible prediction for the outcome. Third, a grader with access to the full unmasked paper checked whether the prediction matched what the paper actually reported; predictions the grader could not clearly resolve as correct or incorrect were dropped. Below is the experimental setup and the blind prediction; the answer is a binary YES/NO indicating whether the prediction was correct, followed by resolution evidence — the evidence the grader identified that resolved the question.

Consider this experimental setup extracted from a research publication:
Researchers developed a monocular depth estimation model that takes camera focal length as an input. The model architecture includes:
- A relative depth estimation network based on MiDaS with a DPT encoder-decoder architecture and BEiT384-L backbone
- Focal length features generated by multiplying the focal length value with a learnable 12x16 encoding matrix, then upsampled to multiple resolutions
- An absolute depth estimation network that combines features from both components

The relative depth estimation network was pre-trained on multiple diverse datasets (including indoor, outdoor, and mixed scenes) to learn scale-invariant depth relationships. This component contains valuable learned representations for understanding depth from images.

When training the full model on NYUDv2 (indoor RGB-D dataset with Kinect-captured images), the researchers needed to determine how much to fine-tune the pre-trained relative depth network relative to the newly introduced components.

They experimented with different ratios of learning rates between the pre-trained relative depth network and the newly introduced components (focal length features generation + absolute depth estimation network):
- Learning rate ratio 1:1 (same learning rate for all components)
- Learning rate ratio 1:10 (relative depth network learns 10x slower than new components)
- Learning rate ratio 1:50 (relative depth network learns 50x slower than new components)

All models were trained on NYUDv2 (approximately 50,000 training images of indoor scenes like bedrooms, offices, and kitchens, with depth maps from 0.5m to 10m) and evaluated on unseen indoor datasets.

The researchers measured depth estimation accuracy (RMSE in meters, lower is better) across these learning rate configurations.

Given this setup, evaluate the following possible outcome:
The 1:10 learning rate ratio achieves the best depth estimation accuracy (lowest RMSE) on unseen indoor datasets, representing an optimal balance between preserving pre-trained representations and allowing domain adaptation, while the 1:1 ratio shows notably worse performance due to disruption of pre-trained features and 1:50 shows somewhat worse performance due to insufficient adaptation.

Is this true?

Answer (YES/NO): NO